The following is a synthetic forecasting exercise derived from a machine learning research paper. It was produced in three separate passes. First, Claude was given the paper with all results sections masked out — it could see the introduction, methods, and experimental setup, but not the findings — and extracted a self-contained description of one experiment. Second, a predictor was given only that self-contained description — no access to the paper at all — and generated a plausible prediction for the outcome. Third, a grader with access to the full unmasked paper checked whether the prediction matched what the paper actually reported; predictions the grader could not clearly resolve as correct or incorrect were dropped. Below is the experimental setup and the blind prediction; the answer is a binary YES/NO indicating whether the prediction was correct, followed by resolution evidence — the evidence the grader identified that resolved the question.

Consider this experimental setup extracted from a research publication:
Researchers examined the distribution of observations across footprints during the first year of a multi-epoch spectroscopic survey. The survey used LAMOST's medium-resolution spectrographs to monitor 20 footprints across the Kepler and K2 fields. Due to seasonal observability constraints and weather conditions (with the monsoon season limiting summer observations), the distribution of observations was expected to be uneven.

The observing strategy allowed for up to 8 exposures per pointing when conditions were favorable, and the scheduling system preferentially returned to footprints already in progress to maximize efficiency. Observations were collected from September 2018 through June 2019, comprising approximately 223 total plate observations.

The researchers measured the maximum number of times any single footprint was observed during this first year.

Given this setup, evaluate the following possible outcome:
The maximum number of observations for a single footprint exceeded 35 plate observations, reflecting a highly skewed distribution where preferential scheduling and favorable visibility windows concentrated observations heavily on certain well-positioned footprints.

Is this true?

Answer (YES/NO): YES